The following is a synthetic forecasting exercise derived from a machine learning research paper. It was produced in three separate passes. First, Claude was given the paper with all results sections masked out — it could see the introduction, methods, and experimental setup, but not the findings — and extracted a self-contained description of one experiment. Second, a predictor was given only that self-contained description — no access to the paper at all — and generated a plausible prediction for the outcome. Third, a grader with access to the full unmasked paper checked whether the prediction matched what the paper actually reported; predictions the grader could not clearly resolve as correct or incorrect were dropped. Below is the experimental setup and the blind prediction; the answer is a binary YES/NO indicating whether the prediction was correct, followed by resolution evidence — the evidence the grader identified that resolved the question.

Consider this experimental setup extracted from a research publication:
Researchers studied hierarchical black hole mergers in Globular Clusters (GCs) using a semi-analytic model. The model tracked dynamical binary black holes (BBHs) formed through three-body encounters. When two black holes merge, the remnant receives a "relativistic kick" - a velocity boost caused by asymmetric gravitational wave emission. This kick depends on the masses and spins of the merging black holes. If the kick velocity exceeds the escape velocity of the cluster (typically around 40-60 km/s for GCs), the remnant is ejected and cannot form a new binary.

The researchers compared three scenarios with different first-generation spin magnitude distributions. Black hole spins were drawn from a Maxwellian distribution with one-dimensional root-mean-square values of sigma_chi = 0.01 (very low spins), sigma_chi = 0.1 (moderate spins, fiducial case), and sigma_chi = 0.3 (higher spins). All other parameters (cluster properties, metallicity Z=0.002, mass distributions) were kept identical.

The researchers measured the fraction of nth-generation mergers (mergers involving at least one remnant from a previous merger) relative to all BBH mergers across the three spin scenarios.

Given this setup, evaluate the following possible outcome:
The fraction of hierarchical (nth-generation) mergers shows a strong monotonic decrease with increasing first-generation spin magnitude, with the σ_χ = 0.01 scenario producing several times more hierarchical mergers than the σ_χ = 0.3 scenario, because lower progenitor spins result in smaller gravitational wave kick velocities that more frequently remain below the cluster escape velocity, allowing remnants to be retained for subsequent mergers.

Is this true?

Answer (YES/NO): YES